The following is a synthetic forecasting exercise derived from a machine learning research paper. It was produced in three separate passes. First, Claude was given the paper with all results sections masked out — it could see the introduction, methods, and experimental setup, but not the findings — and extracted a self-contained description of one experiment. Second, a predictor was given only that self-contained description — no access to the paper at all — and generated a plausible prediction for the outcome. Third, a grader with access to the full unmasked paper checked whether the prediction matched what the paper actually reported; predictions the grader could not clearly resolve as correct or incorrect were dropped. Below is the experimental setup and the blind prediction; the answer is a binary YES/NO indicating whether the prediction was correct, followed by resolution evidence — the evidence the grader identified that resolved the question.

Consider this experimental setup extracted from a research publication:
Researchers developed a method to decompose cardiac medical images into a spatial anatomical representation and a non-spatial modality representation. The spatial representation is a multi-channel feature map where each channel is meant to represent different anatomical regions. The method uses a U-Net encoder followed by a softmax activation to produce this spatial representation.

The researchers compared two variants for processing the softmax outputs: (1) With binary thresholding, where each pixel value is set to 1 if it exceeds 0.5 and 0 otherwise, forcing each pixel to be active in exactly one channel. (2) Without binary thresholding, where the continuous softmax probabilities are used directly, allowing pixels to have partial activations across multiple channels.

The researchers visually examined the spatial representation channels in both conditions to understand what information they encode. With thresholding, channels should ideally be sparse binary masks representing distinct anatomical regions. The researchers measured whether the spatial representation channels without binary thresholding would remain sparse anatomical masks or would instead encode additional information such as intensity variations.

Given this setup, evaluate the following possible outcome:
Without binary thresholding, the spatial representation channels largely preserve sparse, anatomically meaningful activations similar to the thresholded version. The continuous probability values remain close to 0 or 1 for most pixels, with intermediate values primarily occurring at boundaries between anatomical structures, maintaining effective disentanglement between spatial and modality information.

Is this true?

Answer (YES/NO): NO